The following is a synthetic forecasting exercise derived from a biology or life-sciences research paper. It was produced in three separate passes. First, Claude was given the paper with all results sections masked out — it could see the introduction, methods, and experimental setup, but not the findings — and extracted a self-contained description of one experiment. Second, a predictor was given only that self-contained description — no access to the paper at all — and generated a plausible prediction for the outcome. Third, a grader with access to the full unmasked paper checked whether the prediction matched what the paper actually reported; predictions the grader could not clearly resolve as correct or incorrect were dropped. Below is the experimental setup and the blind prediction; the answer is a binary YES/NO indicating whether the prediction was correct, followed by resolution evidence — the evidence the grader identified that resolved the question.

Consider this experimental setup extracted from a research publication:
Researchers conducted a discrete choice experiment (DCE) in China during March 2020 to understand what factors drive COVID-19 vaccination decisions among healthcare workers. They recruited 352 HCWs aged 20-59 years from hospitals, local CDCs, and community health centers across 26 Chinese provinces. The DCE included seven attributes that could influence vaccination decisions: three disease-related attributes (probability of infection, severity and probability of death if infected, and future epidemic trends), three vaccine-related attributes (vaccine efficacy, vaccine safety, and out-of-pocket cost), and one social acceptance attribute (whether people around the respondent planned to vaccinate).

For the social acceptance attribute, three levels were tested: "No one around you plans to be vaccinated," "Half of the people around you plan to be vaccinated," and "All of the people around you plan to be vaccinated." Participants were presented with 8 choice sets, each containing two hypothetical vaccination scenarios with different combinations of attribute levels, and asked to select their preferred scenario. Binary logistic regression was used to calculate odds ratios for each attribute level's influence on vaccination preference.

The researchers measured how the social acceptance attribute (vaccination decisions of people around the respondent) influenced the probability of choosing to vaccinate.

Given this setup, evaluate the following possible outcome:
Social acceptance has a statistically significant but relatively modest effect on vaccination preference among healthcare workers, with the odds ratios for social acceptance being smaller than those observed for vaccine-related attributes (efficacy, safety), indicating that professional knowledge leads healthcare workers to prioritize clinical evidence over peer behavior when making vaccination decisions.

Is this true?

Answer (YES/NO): NO